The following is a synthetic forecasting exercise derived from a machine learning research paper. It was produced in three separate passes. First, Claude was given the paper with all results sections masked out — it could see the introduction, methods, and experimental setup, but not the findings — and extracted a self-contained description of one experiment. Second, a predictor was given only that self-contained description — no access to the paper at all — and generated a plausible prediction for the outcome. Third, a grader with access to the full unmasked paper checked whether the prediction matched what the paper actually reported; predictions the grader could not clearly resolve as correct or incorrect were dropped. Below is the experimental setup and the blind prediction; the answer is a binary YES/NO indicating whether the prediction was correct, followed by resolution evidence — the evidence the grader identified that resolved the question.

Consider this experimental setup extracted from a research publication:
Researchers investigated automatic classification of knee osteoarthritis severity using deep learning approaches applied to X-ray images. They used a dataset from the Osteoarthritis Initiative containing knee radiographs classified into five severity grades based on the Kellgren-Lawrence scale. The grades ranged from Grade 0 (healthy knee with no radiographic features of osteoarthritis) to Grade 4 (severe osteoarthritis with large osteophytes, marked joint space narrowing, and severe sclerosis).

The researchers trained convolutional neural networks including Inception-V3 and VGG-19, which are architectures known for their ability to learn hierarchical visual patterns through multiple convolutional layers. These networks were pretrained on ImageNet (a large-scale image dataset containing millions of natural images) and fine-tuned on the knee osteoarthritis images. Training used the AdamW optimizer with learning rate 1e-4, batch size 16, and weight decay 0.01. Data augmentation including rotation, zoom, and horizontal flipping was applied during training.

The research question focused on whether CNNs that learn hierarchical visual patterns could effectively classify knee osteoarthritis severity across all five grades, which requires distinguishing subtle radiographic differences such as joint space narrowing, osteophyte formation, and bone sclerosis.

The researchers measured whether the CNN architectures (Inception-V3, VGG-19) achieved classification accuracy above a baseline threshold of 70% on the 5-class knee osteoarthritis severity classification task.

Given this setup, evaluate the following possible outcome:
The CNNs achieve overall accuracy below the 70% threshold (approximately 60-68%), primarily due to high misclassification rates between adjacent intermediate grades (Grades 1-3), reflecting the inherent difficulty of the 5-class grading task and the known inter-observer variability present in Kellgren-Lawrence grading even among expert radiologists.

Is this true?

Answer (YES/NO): YES